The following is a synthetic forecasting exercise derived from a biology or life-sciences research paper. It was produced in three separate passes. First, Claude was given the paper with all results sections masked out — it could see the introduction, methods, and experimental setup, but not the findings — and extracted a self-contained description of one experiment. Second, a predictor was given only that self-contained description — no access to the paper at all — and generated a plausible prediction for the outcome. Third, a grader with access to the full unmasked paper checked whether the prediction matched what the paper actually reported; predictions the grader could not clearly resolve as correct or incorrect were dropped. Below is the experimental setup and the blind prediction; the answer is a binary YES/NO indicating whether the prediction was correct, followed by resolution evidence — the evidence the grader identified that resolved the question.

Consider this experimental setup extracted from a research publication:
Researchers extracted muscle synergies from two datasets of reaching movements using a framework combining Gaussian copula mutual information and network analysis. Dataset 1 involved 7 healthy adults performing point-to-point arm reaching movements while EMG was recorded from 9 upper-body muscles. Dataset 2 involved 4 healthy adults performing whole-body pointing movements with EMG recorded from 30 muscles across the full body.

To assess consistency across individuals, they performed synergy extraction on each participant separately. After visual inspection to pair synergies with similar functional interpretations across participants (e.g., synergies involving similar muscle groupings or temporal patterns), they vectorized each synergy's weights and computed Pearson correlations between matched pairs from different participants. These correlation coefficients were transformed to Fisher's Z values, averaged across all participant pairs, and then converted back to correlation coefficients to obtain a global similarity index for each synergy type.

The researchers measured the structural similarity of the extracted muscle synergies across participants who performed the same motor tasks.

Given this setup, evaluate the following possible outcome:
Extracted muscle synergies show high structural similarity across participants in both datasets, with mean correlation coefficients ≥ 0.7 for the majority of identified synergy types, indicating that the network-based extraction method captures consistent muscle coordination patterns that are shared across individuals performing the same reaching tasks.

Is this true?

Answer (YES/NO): YES